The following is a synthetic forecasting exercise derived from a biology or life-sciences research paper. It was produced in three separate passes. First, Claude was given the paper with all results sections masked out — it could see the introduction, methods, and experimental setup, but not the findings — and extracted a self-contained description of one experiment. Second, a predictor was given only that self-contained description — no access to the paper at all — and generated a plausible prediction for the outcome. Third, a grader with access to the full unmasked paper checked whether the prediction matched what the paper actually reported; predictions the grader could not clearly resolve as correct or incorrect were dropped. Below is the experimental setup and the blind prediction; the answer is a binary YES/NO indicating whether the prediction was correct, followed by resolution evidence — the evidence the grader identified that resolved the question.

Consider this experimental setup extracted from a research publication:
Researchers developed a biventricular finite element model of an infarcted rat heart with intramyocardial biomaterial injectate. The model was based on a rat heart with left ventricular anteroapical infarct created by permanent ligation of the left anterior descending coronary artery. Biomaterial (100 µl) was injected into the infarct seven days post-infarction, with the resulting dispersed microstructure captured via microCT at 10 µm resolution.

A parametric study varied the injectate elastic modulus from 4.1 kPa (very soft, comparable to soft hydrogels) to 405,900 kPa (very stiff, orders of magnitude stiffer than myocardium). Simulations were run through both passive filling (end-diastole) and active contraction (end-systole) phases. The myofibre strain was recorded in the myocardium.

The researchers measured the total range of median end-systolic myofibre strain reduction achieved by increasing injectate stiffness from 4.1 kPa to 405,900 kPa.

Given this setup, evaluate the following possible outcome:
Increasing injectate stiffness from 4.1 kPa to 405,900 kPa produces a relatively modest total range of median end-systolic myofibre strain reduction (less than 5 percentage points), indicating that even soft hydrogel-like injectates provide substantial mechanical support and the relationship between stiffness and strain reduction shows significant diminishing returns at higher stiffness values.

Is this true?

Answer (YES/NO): NO